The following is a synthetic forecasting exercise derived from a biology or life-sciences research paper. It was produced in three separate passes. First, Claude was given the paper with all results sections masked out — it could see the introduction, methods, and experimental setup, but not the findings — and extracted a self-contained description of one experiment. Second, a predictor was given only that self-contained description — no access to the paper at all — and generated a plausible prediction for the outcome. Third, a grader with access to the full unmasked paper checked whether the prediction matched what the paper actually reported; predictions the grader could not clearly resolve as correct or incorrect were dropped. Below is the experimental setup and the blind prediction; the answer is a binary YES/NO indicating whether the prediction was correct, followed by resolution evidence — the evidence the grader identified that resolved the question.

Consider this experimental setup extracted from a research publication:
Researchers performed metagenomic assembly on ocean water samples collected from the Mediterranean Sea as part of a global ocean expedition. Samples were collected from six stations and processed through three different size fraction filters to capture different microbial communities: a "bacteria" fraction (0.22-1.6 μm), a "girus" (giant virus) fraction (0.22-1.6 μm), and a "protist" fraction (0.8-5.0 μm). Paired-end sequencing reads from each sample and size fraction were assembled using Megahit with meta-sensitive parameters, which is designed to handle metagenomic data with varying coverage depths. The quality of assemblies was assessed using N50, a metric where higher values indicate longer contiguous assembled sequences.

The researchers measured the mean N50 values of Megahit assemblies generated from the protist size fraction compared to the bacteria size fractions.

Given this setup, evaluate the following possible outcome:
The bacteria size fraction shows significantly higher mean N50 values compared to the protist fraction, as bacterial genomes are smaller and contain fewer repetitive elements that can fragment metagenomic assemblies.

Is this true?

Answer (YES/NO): YES